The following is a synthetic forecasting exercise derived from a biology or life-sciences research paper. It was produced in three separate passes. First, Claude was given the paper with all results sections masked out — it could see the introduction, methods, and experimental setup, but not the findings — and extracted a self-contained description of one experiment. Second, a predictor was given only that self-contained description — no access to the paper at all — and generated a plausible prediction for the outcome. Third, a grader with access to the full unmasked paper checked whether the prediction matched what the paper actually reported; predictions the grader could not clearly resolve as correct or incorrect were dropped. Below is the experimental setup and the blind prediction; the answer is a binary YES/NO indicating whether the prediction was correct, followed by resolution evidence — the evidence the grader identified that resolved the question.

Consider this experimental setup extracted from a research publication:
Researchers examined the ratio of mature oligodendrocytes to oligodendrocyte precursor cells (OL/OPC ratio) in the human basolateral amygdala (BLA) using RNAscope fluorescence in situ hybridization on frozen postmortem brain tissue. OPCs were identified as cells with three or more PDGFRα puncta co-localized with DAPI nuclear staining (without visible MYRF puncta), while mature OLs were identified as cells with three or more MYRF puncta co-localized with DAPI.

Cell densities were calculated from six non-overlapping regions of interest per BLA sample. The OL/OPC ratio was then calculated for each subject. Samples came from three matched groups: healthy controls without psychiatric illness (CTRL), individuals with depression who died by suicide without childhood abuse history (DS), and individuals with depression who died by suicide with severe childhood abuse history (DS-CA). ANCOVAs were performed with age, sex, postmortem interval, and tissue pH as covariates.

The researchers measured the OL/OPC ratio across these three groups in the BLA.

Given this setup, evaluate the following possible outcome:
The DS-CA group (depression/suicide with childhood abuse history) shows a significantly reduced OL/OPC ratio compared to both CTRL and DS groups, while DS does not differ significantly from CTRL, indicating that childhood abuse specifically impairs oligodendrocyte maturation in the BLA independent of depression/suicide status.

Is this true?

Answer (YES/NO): NO